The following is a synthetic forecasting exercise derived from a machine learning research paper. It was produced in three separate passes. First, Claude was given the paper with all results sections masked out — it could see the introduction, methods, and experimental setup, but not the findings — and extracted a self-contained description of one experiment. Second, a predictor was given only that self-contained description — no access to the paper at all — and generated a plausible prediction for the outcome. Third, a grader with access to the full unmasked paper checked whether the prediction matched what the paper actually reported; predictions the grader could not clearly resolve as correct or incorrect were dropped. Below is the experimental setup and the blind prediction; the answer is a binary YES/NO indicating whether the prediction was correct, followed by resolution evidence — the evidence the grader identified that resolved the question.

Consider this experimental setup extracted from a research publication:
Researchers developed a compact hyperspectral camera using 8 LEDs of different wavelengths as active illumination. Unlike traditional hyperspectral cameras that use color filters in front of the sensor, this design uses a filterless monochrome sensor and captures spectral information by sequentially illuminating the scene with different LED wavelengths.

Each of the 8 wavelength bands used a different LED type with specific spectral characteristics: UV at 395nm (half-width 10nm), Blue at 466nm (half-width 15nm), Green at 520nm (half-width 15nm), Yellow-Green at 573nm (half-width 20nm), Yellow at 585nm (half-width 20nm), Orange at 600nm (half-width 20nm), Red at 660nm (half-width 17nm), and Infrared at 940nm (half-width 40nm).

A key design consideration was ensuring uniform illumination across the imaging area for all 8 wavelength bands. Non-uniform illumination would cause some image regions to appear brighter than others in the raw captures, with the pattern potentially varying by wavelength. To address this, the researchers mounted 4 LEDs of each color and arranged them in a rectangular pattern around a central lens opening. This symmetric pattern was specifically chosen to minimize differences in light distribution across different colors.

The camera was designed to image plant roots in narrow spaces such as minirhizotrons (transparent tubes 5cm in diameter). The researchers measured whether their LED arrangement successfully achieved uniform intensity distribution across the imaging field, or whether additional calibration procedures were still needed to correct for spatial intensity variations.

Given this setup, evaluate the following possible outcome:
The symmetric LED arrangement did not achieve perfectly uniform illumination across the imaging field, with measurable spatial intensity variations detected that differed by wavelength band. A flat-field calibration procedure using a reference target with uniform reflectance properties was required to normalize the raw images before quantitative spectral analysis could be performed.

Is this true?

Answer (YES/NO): YES